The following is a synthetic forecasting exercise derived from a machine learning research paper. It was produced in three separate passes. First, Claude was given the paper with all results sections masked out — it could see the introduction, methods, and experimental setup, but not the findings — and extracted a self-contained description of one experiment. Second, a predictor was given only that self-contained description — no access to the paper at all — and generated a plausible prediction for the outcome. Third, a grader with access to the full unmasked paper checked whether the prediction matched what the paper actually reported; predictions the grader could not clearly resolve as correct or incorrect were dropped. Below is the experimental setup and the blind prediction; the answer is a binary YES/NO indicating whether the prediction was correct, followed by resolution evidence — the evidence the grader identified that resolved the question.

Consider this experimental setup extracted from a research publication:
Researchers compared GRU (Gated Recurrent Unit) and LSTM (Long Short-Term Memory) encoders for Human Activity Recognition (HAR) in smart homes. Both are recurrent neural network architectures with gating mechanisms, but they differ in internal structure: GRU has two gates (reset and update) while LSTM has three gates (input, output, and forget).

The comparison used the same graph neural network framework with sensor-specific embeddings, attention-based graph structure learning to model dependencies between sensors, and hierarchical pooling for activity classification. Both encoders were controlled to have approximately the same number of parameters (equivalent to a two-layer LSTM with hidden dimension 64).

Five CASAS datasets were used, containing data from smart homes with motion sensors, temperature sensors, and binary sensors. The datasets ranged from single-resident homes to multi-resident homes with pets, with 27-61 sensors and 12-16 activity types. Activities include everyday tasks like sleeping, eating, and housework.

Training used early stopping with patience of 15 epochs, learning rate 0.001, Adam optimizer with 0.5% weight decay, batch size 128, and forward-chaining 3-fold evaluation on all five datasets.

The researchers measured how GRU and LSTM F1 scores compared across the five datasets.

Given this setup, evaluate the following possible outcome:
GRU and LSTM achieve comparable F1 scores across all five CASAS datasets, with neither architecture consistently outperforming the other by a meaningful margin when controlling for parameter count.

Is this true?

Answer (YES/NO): NO